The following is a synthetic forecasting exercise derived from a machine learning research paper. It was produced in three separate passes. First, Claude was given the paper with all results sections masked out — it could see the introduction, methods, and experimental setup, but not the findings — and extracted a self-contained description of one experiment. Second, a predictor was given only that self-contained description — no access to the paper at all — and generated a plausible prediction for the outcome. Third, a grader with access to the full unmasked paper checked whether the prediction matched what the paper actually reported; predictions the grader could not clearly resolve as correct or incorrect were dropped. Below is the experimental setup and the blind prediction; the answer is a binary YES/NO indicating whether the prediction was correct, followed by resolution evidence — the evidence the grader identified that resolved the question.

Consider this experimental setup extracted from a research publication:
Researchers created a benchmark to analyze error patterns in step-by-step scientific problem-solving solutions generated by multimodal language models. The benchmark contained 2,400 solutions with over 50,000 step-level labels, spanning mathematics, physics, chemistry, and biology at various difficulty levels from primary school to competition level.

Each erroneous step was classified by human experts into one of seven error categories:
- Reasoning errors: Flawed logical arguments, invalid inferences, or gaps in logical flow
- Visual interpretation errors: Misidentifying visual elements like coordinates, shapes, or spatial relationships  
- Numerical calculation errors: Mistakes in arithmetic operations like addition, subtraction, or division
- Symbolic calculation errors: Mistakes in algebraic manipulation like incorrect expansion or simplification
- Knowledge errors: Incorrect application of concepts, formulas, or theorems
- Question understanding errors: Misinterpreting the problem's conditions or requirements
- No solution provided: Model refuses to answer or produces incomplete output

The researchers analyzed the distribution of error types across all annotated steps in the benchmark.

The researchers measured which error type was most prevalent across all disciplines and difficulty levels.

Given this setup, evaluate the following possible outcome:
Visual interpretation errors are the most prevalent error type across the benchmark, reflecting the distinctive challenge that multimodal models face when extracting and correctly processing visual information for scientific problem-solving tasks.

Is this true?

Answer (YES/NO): NO